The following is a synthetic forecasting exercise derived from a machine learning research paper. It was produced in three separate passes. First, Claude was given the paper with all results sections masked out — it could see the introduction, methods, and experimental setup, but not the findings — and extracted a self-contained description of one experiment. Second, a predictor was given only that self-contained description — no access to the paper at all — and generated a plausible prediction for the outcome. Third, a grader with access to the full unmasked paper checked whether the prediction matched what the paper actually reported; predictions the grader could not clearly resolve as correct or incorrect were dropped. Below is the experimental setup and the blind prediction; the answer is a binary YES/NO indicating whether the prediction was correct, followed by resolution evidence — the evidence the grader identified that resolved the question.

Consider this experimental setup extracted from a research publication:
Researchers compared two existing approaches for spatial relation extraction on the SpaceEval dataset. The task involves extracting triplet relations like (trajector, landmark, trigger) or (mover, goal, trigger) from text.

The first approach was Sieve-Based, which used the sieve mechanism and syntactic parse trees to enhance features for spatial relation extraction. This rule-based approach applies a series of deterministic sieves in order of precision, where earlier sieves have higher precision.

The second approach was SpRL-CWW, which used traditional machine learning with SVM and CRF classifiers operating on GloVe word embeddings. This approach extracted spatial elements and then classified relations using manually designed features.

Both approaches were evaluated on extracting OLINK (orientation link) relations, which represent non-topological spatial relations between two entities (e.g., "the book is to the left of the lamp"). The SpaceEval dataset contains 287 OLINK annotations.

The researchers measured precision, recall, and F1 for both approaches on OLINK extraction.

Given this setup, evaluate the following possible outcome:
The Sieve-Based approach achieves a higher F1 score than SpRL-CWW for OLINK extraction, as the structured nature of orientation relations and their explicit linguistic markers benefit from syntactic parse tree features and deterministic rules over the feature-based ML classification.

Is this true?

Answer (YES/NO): NO